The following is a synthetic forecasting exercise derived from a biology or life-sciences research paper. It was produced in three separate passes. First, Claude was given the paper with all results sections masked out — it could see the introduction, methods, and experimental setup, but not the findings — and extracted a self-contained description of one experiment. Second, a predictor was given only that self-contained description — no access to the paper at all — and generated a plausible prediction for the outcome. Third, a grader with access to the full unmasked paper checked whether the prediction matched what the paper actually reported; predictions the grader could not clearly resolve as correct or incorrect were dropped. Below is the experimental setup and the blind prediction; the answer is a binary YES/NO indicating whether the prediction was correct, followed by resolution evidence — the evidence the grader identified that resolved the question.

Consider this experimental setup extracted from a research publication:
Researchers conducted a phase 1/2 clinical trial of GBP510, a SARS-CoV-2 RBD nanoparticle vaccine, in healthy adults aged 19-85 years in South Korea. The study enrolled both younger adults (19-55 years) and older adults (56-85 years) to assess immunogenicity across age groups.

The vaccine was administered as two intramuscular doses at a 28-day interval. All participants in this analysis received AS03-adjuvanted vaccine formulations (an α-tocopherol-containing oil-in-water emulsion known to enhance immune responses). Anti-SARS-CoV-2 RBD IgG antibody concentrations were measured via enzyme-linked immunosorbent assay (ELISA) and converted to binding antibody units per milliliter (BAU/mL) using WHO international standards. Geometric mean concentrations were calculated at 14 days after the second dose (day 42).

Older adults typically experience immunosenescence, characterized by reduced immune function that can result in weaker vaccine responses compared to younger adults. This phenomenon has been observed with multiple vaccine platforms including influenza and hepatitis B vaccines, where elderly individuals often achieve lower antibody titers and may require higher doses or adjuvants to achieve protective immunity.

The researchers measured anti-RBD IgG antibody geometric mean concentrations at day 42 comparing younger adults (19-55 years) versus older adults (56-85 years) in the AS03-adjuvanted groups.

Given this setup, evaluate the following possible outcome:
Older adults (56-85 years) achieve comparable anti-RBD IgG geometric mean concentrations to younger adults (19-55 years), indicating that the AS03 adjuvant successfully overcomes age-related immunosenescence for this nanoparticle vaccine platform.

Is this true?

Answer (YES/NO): NO